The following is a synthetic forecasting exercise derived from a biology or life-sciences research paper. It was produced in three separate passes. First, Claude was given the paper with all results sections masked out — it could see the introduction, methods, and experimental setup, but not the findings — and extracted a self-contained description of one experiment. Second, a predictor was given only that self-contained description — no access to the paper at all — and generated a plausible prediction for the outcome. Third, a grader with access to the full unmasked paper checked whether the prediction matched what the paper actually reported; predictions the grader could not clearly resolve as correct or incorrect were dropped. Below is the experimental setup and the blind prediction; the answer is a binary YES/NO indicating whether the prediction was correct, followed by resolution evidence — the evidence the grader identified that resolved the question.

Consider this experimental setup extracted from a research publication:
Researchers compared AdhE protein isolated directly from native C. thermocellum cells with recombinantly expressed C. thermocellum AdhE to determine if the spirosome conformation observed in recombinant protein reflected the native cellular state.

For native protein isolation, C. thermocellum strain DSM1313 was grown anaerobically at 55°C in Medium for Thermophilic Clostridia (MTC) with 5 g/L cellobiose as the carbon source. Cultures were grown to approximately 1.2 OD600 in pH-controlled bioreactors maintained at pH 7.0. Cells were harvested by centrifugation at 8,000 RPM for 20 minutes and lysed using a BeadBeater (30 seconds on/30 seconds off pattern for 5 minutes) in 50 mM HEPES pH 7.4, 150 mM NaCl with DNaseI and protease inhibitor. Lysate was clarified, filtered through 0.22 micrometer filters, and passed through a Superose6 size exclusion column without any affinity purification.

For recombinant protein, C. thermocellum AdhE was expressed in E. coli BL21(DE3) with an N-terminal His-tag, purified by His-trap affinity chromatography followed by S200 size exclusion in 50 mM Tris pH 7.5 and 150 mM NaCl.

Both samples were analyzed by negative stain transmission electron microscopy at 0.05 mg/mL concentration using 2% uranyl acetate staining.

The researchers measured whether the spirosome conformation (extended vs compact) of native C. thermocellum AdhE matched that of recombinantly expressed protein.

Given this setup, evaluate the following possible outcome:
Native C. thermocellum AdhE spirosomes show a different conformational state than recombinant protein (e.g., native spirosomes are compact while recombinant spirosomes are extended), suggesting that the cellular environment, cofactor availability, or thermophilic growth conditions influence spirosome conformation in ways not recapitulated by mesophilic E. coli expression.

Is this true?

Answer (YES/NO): NO